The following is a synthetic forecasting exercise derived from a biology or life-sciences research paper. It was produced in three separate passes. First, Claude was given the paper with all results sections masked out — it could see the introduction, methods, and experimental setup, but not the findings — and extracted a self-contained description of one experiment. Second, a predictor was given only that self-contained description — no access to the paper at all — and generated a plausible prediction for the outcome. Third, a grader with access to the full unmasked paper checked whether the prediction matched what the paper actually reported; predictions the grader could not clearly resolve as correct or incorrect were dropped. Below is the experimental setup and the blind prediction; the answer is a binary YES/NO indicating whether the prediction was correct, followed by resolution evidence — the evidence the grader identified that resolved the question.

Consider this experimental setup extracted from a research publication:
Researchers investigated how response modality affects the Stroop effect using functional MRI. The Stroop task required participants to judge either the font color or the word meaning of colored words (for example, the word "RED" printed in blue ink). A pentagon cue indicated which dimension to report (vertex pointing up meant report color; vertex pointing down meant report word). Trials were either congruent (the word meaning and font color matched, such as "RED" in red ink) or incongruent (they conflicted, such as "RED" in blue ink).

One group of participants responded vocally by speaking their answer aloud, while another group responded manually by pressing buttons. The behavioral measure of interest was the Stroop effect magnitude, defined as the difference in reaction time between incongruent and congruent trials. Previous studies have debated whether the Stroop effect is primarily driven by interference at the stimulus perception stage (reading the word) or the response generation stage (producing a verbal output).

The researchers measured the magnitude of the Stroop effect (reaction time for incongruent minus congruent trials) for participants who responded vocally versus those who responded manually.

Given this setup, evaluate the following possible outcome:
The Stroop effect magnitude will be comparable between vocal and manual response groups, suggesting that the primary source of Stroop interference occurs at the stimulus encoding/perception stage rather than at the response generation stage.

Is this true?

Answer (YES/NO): NO